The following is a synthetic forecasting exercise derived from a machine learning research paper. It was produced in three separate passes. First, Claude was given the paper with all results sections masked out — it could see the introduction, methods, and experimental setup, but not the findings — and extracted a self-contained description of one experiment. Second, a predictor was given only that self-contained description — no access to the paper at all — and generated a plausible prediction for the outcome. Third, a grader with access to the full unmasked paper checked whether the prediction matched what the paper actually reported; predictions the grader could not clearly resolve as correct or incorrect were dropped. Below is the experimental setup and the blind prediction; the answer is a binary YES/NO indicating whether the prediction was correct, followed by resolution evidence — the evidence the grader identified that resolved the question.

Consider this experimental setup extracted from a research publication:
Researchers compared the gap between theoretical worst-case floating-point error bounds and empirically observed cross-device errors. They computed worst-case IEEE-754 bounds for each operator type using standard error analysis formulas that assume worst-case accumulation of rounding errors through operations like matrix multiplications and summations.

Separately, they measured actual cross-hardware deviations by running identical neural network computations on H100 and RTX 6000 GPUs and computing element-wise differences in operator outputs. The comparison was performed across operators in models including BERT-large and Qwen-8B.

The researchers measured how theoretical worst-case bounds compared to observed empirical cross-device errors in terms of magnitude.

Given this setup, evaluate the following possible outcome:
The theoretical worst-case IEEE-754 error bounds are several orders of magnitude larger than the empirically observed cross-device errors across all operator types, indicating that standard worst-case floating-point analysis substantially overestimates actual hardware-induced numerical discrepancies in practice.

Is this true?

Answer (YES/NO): NO